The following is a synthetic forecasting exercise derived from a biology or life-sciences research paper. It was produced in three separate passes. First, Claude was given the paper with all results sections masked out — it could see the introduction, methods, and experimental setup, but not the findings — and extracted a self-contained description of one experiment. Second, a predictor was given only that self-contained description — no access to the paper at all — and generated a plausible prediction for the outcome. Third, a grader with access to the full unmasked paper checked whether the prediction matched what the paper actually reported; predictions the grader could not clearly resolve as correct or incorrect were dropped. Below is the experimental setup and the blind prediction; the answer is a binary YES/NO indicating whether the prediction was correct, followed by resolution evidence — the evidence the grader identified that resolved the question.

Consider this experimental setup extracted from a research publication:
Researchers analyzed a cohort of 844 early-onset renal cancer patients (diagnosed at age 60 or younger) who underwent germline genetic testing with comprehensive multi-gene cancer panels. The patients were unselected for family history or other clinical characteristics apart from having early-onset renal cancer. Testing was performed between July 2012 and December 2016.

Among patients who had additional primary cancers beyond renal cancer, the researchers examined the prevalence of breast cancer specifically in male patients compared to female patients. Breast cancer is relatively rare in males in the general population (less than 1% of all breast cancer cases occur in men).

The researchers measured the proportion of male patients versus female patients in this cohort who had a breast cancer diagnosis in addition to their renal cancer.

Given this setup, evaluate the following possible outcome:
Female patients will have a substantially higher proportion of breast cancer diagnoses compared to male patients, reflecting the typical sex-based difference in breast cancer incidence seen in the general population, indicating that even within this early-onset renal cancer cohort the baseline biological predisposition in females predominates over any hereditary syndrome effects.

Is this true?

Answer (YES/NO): NO